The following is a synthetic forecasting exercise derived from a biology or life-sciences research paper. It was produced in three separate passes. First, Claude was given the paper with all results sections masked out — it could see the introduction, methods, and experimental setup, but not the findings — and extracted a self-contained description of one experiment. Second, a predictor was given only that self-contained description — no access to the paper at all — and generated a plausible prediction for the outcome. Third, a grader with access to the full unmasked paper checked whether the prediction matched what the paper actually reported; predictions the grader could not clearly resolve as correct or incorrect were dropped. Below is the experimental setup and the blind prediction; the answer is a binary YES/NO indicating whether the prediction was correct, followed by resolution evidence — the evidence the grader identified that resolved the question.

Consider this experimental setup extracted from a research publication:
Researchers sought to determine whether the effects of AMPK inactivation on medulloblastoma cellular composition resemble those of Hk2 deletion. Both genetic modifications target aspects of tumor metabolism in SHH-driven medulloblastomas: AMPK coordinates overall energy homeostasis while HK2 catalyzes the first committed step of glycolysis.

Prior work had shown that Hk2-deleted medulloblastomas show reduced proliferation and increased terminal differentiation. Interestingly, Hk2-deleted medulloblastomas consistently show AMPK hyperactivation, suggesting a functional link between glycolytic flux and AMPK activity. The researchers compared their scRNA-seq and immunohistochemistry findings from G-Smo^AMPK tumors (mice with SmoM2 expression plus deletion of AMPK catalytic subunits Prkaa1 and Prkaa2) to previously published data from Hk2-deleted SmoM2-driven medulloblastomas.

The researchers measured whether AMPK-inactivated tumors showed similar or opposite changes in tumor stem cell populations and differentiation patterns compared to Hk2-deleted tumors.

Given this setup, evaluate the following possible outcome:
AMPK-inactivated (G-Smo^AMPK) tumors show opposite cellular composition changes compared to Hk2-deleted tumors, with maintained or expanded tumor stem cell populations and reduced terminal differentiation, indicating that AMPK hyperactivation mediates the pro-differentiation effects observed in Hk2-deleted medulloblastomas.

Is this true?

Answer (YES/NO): NO